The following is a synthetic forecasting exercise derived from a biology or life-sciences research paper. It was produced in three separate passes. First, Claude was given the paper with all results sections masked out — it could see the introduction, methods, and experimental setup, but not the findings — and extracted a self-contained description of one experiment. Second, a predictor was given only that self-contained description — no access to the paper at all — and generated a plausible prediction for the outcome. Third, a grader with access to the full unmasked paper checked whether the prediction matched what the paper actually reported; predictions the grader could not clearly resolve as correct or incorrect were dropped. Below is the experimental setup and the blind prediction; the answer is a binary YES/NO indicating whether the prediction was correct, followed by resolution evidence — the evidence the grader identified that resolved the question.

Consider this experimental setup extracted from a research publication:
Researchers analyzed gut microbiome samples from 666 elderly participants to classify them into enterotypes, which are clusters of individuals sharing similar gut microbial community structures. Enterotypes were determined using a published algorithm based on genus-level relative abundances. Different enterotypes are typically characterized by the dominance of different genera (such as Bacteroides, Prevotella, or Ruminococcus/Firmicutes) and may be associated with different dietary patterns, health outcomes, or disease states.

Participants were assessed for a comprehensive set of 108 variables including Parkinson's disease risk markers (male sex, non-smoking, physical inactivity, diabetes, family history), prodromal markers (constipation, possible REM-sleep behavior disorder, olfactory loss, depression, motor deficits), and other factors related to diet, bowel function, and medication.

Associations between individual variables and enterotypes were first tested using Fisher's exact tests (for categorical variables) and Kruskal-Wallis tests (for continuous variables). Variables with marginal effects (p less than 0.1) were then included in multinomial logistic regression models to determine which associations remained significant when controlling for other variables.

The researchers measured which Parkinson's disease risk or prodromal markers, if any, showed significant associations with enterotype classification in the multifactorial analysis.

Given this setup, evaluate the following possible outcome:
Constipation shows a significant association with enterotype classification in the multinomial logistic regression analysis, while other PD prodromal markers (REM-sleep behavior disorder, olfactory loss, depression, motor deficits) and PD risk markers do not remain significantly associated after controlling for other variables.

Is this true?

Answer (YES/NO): NO